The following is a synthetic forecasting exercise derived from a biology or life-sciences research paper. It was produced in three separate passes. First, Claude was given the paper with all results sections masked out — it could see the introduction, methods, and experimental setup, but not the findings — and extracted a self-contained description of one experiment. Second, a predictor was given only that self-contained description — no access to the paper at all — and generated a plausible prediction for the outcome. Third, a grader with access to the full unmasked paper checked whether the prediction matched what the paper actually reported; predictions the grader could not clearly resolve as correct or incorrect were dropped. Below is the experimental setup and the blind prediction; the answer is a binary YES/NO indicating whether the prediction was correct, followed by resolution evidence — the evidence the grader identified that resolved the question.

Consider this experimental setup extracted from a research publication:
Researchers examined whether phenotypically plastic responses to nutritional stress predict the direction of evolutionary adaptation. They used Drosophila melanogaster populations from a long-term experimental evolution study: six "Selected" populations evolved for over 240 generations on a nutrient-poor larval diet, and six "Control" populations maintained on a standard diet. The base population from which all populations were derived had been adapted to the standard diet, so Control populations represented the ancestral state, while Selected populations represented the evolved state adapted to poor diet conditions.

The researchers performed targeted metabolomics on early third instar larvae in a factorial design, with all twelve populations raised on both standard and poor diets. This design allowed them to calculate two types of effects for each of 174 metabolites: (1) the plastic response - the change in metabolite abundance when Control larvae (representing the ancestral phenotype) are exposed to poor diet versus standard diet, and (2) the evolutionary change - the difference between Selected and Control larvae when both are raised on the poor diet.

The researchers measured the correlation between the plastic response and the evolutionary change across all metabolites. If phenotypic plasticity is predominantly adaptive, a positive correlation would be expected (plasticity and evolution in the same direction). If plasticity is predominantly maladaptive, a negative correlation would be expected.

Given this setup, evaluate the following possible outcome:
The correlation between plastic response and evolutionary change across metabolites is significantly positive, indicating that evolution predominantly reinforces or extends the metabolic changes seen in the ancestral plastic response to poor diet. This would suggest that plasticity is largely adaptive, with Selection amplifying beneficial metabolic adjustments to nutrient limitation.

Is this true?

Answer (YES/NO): NO